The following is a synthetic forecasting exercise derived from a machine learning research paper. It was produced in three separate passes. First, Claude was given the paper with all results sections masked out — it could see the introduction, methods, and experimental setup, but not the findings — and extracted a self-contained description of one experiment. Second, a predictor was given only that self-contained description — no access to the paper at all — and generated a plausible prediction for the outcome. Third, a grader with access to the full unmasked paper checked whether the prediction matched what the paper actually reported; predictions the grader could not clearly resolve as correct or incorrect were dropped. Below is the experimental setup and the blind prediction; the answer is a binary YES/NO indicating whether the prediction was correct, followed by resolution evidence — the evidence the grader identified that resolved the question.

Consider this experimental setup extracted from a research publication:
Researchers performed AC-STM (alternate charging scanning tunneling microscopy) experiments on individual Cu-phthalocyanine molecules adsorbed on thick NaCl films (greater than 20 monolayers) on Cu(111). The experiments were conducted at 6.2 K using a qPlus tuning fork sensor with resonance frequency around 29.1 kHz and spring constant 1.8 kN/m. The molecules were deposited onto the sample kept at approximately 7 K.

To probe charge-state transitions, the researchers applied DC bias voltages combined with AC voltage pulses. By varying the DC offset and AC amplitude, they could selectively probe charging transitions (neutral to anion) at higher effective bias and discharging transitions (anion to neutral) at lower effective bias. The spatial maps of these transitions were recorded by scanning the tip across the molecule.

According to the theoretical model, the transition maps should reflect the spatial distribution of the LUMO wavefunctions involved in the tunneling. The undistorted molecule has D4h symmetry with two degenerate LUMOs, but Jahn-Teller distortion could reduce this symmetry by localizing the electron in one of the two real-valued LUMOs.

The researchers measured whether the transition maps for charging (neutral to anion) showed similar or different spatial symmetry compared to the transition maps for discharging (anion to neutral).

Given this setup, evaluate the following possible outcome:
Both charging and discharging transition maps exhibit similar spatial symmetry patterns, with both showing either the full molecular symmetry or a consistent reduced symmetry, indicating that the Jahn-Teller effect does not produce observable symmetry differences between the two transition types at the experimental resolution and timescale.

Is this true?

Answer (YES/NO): NO